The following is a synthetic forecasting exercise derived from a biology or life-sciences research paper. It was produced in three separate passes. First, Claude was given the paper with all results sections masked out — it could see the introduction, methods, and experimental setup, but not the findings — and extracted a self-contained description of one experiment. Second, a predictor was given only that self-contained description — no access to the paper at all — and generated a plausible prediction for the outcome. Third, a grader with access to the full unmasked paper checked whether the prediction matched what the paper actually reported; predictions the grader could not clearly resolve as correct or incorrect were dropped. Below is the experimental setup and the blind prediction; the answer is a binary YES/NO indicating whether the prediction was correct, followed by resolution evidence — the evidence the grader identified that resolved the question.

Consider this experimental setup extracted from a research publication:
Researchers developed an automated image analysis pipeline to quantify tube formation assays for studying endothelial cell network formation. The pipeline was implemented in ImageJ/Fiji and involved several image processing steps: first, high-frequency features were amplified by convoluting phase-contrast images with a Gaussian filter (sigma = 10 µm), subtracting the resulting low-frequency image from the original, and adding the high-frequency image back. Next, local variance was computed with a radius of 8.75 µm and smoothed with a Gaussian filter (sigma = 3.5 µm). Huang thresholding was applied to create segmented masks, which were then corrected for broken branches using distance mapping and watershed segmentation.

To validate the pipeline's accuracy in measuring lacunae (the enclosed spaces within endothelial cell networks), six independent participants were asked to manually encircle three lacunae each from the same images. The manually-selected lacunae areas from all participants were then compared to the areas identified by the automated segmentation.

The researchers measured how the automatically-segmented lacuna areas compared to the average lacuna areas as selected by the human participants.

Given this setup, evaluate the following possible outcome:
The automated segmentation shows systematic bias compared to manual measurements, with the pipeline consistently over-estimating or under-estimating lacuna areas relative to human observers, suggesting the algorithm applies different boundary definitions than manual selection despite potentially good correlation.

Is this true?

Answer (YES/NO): YES